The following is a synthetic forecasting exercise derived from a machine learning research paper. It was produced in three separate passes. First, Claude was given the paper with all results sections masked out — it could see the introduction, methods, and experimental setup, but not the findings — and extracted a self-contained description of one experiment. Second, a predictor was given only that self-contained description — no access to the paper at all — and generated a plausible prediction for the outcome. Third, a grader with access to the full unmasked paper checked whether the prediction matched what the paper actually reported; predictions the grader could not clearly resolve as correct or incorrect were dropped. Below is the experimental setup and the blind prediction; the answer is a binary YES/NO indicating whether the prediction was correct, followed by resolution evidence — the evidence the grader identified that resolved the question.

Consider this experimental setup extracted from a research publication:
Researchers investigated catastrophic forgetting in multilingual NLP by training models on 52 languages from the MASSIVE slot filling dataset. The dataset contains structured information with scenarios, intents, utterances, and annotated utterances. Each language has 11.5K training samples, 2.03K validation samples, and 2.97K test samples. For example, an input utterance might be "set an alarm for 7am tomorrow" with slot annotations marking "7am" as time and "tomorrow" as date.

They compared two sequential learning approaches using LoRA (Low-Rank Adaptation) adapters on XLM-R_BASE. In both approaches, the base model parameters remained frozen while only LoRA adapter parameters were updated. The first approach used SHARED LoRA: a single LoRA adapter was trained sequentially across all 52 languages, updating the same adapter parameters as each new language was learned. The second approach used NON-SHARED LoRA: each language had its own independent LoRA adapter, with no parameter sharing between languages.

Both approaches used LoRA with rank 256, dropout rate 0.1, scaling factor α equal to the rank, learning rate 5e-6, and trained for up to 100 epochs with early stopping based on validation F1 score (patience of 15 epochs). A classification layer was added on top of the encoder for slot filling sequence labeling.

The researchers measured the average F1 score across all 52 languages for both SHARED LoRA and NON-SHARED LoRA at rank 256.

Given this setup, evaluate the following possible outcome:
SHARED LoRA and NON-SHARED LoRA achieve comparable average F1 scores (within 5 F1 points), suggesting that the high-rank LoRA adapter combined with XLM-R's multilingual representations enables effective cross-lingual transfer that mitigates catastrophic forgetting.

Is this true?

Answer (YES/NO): NO